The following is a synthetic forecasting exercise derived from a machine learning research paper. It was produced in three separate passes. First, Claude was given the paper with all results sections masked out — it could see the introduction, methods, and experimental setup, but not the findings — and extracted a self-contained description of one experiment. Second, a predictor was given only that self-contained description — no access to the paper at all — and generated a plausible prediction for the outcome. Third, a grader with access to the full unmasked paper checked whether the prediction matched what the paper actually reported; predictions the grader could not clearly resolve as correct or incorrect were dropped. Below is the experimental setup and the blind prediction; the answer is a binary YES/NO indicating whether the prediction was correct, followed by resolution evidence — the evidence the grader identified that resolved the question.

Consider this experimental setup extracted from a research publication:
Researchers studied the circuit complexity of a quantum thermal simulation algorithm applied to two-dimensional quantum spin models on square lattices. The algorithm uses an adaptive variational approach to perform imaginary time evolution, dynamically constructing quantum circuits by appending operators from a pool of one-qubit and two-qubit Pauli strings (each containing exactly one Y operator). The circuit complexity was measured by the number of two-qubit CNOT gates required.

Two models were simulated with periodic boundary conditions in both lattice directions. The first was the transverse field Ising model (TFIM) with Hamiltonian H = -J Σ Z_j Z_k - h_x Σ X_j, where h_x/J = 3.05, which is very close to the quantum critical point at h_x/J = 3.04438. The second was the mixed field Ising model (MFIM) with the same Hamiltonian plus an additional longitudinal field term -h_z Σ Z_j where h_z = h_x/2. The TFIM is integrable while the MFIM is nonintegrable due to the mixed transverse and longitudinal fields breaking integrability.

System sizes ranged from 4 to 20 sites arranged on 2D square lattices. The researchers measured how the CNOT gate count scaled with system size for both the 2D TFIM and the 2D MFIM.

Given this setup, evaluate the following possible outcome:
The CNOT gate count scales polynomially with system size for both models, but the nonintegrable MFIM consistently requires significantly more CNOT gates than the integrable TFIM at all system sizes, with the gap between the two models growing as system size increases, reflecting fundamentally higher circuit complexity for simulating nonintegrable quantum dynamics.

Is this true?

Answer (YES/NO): NO